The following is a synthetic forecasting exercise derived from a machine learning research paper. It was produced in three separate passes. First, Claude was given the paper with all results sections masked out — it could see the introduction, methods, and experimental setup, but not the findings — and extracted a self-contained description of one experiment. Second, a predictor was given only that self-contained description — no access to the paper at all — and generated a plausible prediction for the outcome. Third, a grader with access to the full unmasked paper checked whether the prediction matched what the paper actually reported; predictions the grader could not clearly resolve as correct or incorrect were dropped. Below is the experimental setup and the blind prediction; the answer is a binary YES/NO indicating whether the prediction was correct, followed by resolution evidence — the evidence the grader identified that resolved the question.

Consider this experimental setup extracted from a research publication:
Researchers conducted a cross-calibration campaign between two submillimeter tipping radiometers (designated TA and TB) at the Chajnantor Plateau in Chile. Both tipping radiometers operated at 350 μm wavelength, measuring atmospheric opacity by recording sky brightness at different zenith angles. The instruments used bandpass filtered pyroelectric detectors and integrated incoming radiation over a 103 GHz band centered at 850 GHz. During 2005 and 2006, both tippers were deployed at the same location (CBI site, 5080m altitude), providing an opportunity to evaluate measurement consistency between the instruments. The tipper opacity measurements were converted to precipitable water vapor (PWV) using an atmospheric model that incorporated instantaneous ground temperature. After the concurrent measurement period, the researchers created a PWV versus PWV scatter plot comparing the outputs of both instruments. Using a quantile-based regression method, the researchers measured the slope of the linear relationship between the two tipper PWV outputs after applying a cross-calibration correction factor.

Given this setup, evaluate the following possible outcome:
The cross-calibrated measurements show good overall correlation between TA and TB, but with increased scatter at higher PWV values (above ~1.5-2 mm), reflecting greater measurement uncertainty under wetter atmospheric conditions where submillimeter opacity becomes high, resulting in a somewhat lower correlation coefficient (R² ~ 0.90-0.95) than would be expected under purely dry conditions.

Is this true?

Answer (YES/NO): NO